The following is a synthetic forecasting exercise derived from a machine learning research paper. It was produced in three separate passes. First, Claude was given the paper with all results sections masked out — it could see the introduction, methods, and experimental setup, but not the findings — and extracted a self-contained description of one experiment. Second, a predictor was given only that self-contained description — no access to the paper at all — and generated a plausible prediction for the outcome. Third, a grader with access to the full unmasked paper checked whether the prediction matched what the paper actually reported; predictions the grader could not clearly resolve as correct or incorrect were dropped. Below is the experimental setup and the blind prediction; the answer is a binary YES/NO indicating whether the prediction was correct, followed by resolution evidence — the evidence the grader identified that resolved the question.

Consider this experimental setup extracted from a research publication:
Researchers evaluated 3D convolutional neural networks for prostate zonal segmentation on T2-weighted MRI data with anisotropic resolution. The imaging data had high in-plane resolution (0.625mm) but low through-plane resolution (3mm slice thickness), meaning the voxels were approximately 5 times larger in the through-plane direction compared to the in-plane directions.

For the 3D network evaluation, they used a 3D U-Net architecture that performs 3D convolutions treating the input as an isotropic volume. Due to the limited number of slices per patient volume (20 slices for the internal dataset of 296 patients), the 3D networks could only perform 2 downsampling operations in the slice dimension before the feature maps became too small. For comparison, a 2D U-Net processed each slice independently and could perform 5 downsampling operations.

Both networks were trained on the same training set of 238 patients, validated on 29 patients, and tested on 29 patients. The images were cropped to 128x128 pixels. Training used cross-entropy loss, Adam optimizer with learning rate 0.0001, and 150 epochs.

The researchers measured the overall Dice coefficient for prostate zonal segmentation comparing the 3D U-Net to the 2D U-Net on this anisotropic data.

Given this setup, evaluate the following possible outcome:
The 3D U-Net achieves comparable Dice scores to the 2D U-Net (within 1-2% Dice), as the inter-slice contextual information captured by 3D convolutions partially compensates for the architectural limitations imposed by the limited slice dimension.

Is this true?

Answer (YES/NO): NO